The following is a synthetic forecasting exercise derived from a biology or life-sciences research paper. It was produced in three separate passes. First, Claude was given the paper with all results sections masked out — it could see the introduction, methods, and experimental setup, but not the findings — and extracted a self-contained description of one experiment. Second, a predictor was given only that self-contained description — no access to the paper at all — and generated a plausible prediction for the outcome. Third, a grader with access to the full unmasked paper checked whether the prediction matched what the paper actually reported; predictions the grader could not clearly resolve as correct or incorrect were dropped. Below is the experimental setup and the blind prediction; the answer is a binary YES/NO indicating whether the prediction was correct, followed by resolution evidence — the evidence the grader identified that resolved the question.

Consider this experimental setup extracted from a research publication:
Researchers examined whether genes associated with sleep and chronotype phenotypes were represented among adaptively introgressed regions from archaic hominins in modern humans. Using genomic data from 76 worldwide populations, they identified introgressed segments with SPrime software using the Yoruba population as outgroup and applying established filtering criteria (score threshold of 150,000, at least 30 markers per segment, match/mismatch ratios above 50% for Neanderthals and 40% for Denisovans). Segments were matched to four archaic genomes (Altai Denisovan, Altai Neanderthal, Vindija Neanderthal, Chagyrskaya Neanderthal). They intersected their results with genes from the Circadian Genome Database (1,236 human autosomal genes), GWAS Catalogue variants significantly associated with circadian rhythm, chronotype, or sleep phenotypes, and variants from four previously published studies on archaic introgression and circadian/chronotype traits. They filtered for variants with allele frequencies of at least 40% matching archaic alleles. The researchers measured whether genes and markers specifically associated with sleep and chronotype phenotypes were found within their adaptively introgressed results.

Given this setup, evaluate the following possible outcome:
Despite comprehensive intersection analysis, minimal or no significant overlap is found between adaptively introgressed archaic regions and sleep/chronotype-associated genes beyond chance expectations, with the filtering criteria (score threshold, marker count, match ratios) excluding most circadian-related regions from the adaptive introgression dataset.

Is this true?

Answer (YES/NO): NO